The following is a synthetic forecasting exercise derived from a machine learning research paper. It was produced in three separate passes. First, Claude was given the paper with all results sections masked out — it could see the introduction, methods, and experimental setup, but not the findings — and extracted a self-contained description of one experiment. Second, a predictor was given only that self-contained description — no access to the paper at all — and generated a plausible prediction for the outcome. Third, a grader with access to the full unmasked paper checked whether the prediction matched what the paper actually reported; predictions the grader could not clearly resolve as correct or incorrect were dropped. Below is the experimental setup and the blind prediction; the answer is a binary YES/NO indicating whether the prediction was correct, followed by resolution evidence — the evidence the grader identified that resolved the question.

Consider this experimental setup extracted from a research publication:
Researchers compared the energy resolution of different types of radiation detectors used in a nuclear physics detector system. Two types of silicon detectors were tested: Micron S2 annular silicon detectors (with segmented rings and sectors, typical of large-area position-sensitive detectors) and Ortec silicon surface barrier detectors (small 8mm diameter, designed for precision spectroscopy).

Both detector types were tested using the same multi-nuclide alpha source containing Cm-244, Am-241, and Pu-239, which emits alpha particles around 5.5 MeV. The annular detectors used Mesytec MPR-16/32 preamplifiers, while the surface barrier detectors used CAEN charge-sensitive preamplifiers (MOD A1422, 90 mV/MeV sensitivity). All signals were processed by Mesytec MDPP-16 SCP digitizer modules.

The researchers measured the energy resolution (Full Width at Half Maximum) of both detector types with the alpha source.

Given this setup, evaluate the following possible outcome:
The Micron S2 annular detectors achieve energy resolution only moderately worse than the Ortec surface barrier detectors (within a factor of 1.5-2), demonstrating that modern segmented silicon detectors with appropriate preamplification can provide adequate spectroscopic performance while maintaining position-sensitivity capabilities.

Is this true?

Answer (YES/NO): NO